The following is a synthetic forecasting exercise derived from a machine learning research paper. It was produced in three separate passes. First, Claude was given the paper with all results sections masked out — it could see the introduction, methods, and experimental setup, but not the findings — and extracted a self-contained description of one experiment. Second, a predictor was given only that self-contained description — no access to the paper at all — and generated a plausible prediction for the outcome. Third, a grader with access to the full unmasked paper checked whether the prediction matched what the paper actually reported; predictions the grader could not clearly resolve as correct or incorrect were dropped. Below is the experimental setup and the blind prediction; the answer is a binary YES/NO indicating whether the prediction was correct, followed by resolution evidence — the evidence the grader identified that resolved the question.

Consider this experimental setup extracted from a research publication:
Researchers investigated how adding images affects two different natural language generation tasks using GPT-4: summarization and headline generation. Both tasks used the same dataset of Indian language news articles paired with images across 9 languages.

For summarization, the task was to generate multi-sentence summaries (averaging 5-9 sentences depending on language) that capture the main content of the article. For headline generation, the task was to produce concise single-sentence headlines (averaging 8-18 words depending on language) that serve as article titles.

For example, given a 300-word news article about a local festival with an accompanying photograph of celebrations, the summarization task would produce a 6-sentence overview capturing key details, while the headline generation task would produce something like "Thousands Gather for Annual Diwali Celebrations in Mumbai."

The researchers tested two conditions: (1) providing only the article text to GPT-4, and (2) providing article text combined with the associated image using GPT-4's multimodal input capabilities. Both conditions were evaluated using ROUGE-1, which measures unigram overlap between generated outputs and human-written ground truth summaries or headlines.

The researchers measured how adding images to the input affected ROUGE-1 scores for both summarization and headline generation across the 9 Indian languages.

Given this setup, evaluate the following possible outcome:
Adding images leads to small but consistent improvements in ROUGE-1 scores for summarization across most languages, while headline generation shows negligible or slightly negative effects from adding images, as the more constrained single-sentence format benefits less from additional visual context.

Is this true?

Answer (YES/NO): NO